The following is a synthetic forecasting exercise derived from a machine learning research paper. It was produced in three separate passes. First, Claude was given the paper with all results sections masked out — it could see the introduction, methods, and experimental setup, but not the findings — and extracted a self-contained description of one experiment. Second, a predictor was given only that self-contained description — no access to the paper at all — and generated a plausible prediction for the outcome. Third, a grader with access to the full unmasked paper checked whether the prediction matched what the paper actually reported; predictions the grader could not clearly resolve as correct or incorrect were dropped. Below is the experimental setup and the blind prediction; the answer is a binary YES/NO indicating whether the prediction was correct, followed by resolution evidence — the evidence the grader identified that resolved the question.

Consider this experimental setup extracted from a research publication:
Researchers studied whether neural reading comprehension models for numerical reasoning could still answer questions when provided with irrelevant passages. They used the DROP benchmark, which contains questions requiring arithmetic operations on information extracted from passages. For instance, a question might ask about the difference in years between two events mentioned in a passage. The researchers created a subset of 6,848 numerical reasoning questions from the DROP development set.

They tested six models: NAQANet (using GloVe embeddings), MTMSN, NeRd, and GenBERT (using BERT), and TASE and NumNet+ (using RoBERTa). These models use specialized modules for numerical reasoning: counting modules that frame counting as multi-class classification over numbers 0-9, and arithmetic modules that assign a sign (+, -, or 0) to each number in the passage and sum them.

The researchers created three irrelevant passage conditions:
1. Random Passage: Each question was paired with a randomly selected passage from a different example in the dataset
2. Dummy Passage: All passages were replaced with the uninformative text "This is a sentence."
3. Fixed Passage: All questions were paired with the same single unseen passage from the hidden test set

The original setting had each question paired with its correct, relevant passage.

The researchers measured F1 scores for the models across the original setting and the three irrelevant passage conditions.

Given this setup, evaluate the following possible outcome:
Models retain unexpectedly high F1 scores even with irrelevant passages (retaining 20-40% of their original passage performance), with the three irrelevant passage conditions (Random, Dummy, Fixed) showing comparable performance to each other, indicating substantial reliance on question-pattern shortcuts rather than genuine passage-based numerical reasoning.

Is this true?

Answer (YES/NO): NO